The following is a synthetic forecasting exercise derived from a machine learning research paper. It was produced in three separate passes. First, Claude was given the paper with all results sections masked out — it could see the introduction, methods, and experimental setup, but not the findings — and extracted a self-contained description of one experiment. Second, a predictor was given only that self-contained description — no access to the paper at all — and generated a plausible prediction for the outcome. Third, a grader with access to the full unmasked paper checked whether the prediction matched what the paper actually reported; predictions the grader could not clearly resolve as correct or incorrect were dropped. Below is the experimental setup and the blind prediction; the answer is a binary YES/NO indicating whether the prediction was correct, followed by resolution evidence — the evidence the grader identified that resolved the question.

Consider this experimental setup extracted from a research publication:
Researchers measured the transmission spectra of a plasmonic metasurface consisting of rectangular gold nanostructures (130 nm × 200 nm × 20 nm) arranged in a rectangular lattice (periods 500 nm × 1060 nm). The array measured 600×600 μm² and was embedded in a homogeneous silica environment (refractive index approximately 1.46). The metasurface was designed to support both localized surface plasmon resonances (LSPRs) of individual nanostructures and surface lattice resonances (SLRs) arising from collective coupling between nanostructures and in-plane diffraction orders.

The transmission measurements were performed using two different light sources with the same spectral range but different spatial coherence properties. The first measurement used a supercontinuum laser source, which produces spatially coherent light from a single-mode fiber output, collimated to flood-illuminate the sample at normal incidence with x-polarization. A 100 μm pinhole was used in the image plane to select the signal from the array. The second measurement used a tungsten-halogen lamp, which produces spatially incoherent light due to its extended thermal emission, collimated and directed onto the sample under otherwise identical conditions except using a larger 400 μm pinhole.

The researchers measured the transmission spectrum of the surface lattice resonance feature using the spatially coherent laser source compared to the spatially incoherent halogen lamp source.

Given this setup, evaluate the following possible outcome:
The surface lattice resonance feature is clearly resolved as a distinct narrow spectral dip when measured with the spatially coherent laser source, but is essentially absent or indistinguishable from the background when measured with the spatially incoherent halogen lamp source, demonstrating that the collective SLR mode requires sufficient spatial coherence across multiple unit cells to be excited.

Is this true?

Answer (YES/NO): NO